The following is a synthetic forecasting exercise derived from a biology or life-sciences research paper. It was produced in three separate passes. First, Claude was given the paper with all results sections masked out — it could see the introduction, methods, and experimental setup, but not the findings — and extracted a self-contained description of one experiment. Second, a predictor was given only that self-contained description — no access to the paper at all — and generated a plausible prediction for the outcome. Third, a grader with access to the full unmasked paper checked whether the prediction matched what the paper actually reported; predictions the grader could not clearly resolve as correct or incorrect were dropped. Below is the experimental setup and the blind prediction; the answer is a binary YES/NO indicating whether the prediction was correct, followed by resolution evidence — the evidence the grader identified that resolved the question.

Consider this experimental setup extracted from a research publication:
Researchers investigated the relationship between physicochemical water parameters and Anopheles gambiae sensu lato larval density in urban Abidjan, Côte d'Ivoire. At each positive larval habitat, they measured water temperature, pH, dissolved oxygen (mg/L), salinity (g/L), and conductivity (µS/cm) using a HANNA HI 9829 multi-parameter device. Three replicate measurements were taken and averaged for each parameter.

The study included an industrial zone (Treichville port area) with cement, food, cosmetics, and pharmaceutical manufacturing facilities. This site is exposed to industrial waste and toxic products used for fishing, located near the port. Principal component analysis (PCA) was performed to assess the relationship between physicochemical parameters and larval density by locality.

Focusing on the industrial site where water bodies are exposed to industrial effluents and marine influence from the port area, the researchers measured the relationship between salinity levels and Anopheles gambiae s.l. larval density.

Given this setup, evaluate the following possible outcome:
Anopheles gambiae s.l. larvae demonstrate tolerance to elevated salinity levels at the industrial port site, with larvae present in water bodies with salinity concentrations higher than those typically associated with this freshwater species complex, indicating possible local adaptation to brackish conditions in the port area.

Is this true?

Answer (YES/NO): NO